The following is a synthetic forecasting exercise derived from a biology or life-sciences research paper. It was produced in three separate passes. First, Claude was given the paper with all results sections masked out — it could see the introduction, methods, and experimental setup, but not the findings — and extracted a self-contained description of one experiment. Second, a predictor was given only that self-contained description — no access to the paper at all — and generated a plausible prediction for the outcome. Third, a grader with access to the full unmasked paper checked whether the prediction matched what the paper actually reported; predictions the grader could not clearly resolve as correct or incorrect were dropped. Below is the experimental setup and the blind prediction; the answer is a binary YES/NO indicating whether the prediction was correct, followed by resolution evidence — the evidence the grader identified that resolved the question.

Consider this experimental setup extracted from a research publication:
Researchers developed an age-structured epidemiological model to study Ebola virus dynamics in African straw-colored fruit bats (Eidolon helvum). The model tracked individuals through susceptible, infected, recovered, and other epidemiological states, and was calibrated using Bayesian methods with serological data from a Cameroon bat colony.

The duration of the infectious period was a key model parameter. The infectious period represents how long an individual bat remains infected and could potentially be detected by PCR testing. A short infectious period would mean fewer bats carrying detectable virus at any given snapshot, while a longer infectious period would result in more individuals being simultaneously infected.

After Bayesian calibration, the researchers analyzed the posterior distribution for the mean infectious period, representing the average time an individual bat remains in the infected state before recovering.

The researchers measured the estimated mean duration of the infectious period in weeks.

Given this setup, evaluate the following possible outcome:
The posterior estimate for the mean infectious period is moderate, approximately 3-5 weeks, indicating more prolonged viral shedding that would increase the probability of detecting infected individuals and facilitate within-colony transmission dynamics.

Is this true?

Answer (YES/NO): NO